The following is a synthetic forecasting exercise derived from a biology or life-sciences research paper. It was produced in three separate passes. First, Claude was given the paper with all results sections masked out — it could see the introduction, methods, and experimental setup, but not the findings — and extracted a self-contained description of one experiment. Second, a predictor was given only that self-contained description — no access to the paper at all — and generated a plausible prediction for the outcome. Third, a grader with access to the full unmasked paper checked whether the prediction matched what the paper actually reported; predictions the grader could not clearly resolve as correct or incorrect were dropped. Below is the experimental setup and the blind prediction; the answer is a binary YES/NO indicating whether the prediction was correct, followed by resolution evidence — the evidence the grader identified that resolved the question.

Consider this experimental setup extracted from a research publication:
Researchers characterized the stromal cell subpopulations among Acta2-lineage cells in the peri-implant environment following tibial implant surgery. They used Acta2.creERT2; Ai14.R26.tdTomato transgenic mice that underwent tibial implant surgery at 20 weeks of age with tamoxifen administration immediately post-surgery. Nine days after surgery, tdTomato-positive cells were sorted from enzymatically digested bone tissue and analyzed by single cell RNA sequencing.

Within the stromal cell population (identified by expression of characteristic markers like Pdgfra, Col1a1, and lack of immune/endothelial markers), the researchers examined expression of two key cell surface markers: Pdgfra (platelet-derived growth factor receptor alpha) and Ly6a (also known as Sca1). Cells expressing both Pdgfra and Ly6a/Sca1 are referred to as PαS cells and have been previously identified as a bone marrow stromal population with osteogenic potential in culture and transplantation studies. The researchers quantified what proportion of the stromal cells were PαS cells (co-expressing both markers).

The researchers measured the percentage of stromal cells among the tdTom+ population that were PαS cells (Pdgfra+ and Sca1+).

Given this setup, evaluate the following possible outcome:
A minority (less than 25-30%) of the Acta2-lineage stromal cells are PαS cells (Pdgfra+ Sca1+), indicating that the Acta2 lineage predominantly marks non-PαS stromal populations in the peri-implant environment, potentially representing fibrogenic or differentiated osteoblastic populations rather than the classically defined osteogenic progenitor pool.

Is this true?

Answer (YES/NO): NO